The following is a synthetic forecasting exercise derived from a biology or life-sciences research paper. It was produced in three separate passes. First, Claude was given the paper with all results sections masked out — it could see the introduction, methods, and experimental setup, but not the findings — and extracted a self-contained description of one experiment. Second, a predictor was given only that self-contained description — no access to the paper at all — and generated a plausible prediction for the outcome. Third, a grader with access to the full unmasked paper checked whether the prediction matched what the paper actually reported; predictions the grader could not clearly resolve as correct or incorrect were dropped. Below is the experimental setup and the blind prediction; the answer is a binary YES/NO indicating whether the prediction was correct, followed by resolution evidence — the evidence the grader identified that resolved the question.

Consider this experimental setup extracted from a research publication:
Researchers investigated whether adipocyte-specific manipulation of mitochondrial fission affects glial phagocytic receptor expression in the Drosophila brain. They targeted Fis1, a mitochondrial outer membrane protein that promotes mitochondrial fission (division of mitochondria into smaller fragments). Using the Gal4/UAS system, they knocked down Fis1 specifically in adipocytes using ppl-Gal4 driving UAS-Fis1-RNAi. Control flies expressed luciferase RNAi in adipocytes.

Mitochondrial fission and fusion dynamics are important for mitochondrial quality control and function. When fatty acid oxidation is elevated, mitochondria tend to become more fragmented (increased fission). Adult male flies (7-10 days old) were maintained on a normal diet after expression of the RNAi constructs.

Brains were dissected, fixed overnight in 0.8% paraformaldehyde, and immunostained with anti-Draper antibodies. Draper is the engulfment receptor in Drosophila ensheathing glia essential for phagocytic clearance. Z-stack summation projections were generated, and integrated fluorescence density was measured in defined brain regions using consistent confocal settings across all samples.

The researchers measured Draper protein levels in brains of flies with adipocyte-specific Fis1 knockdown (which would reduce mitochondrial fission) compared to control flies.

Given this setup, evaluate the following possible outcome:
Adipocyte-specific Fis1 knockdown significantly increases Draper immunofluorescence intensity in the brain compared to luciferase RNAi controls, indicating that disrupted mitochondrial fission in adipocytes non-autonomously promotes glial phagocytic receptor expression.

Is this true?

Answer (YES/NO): NO